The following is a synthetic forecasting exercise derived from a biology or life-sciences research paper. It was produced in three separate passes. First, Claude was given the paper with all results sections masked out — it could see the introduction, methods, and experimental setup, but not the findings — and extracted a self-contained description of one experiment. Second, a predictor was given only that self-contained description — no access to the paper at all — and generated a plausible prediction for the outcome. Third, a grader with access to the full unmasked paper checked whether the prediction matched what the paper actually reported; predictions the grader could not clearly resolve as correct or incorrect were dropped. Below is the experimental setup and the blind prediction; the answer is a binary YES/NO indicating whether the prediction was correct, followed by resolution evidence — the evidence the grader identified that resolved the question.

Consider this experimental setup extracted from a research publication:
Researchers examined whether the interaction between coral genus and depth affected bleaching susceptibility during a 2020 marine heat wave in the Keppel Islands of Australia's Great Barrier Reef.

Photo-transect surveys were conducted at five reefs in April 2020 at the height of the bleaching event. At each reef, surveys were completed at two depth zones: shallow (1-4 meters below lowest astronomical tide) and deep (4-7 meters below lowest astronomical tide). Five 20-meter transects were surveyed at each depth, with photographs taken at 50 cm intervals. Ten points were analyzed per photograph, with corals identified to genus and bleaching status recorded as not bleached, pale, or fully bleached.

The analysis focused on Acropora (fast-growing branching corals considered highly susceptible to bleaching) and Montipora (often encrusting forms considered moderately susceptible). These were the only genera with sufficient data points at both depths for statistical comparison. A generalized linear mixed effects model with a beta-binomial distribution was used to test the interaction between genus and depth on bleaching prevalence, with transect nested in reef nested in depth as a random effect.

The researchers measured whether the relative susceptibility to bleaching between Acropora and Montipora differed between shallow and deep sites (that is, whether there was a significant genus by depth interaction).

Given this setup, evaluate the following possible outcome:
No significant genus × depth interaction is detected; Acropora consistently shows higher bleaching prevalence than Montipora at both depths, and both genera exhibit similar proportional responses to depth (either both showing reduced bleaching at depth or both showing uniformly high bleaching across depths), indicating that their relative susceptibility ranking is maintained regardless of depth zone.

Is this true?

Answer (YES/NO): YES